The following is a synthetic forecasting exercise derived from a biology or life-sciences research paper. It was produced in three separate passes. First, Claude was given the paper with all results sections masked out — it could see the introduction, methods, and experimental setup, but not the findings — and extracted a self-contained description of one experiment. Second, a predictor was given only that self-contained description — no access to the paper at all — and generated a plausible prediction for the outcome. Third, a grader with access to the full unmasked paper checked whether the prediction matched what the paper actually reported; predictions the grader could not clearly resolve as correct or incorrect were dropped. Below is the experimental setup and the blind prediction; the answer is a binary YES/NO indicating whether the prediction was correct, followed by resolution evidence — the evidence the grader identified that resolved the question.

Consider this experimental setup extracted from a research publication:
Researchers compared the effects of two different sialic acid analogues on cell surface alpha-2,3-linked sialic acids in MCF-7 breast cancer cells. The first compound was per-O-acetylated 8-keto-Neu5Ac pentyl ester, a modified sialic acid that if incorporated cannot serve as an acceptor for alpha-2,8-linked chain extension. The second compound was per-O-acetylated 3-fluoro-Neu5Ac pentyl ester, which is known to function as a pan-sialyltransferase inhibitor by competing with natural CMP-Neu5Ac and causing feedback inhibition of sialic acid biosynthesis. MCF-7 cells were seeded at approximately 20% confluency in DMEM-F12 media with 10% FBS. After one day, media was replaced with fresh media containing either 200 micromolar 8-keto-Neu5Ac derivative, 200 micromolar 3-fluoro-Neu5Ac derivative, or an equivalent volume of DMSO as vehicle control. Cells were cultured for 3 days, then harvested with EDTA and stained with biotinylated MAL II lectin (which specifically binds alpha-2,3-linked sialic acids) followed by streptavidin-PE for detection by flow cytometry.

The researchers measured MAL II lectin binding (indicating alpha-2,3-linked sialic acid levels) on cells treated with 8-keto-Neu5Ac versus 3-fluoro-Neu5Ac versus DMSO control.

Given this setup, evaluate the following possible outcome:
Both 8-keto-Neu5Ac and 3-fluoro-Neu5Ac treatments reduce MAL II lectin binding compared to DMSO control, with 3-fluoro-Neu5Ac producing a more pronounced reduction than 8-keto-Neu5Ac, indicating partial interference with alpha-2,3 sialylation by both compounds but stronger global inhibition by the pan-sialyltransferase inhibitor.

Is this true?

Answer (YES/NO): NO